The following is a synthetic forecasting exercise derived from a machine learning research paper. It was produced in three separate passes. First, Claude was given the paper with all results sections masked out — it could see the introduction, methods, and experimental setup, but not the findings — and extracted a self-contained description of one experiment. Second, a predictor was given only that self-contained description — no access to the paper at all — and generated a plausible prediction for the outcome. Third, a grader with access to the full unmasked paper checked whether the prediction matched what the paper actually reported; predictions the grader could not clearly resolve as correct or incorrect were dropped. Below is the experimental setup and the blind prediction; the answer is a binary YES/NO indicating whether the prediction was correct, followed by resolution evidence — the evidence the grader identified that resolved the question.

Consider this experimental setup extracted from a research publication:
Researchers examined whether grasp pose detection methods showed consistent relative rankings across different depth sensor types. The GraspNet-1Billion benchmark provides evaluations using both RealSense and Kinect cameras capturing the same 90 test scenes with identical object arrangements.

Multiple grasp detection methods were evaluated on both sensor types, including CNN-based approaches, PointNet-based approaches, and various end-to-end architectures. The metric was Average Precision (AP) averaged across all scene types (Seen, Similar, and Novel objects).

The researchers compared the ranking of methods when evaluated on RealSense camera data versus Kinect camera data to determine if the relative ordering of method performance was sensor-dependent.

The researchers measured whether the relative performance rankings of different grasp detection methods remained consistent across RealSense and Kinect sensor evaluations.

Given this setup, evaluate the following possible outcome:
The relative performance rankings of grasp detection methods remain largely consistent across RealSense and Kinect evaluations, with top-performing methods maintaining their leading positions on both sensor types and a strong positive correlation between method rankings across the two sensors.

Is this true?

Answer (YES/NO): YES